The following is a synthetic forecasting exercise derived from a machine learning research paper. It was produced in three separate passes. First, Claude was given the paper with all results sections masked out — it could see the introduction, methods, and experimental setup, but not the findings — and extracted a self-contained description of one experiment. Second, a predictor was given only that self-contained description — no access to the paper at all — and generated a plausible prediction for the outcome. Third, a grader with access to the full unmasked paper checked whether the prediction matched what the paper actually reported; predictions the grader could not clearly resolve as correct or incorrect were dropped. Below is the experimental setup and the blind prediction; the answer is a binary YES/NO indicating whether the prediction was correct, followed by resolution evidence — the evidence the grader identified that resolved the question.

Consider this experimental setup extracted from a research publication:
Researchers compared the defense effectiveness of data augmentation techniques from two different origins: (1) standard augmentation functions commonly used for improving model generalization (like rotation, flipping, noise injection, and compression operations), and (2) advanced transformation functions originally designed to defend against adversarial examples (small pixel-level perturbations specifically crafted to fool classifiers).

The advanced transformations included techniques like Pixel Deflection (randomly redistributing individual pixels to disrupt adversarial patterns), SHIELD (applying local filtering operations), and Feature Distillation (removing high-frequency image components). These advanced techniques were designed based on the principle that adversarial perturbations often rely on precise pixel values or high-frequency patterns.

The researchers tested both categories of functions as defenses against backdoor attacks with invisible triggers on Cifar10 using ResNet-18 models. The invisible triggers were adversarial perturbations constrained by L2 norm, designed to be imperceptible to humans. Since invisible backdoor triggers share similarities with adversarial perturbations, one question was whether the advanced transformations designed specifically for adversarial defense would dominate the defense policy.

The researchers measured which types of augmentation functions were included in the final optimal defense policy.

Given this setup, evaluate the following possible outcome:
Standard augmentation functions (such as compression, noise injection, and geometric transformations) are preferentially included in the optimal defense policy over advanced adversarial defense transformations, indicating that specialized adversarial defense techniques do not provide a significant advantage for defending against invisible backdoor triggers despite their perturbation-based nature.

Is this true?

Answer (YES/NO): NO